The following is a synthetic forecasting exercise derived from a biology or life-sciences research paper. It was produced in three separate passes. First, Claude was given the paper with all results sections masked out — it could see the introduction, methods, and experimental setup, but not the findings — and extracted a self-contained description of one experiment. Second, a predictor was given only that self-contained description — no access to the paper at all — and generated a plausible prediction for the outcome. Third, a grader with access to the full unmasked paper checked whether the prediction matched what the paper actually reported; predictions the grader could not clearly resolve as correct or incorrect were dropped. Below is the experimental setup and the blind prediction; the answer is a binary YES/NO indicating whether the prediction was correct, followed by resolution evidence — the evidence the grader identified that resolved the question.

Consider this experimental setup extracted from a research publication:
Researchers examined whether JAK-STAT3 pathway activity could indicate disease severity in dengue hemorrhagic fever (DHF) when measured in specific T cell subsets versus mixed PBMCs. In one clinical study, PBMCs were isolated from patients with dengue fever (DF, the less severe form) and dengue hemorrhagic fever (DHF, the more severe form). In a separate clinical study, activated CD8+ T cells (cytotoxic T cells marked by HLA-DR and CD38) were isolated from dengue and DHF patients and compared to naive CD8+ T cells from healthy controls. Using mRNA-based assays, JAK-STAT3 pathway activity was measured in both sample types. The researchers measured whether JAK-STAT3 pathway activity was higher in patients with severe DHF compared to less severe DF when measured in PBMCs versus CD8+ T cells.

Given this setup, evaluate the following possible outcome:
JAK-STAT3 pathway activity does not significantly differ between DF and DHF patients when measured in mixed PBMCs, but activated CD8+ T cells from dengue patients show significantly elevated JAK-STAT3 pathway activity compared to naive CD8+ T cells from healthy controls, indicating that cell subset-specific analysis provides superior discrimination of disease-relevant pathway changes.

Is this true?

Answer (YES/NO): NO